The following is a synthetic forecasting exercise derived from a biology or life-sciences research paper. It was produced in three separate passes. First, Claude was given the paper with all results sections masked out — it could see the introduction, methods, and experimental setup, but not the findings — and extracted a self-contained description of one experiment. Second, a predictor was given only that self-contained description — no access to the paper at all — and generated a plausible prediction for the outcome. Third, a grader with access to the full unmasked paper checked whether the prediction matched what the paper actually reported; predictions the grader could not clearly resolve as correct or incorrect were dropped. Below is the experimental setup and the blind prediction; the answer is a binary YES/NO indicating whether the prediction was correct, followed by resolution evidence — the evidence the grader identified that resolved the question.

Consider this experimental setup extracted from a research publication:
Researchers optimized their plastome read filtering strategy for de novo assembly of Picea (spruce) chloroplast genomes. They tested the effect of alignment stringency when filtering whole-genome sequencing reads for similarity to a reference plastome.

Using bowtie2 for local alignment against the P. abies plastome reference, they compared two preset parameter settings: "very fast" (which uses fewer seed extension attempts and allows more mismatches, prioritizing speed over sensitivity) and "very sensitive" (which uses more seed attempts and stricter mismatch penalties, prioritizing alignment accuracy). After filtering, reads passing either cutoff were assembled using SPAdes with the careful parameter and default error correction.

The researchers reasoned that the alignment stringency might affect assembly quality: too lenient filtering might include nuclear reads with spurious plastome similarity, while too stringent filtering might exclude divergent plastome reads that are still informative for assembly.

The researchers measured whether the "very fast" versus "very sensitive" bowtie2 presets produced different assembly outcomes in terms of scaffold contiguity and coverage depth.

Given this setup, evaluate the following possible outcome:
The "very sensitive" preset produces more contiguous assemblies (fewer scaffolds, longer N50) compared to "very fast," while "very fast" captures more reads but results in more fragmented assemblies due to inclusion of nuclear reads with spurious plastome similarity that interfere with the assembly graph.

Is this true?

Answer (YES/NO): NO